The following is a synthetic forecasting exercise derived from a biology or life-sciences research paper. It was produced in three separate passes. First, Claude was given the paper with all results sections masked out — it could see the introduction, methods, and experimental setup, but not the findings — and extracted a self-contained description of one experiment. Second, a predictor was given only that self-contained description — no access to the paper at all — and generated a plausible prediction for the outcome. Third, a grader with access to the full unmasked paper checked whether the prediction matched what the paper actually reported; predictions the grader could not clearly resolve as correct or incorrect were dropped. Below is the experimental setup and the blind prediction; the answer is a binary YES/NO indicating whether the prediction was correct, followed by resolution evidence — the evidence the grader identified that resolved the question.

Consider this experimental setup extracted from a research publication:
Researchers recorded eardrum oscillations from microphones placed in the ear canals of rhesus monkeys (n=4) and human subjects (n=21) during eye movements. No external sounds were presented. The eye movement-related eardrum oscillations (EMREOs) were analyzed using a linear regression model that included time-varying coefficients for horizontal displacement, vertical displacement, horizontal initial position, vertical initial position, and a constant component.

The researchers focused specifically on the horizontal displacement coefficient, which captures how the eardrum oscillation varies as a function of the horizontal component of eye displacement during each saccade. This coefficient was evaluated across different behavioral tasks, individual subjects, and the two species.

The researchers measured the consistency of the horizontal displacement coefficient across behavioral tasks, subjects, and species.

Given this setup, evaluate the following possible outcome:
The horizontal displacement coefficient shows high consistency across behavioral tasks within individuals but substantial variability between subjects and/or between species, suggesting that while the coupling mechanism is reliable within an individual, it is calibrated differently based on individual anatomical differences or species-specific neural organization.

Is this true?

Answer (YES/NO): NO